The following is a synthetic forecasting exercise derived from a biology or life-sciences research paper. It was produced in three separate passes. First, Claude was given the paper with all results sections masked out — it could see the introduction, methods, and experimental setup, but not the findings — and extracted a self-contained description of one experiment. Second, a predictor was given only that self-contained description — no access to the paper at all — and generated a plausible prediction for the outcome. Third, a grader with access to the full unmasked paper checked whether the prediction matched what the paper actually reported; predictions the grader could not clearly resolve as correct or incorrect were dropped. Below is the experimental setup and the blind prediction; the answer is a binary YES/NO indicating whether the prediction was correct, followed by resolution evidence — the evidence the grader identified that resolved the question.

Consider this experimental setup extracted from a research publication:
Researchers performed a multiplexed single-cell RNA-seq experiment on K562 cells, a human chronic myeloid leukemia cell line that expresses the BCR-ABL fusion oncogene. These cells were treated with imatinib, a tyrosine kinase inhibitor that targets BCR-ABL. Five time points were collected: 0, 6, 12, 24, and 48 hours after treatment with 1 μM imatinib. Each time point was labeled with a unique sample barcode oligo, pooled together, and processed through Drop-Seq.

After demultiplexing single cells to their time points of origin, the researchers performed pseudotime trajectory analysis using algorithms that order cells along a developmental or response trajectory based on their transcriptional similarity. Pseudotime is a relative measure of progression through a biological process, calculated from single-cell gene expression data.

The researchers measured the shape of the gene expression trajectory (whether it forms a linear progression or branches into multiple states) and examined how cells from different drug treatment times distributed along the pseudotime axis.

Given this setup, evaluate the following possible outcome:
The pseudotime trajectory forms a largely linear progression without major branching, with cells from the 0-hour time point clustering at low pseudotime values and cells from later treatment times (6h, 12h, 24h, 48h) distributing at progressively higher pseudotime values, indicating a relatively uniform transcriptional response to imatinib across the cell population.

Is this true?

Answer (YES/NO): NO